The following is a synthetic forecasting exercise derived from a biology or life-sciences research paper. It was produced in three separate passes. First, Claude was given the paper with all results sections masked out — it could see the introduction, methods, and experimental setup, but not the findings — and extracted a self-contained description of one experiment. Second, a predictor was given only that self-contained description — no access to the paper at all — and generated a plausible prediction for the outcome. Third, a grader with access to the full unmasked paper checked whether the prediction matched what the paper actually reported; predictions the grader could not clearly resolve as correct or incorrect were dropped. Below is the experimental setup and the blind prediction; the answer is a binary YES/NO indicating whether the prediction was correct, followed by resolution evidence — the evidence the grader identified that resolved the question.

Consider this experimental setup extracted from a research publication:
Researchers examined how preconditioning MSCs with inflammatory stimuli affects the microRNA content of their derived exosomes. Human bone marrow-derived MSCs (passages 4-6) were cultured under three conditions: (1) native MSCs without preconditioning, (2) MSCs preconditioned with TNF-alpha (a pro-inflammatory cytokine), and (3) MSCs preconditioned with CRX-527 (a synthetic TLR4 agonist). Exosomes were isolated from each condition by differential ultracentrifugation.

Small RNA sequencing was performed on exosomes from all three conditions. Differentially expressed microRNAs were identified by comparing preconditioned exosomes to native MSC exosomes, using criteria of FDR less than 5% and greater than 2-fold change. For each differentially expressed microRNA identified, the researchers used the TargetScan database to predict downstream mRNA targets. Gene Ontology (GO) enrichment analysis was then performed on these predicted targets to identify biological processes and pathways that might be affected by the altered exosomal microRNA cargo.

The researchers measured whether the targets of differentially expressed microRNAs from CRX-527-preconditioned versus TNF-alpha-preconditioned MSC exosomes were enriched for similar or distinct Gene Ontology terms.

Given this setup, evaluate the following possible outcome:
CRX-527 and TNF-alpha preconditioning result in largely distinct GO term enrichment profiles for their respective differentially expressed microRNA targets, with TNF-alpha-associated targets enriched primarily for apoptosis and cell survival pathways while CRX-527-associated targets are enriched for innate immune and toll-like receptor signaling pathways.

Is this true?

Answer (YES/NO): NO